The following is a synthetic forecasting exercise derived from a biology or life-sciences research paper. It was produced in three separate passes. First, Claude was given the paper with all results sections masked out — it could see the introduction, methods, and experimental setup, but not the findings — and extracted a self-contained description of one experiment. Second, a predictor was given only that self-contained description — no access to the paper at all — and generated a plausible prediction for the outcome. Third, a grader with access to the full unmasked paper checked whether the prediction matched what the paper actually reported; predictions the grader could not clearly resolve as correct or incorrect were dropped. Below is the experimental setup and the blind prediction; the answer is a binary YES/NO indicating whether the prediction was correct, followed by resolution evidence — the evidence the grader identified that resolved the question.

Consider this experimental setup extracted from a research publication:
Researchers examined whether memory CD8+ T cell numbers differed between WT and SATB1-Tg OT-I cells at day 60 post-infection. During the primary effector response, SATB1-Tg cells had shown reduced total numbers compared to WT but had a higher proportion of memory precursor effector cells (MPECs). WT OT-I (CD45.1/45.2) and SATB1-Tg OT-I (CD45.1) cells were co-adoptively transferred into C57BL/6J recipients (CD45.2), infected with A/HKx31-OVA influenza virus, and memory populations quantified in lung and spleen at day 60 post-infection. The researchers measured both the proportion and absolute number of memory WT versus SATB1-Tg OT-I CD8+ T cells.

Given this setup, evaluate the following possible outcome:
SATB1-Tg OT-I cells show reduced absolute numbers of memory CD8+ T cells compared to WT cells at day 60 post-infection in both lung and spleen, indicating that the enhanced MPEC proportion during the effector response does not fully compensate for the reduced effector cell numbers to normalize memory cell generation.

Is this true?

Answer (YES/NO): NO